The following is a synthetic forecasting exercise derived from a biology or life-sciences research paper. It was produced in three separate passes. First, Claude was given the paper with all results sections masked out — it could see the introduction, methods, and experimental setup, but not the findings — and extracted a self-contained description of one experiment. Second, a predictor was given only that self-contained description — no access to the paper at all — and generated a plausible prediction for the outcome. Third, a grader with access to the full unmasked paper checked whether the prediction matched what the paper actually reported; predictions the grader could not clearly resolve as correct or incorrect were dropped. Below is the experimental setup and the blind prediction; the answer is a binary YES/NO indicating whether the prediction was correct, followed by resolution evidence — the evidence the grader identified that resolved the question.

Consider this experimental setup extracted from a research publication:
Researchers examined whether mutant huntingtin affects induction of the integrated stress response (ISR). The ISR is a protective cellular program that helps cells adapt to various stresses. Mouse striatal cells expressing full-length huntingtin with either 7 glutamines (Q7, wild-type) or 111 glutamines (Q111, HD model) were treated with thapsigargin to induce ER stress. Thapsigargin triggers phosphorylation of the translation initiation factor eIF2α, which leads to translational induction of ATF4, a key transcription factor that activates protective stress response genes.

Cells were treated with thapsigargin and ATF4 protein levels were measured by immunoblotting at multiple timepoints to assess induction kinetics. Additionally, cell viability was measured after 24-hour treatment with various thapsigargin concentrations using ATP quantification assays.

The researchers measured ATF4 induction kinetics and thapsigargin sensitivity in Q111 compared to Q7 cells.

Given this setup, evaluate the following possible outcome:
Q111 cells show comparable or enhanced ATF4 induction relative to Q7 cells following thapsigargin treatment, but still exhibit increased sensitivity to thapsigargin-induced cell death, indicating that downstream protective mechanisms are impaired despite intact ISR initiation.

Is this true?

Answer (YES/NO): NO